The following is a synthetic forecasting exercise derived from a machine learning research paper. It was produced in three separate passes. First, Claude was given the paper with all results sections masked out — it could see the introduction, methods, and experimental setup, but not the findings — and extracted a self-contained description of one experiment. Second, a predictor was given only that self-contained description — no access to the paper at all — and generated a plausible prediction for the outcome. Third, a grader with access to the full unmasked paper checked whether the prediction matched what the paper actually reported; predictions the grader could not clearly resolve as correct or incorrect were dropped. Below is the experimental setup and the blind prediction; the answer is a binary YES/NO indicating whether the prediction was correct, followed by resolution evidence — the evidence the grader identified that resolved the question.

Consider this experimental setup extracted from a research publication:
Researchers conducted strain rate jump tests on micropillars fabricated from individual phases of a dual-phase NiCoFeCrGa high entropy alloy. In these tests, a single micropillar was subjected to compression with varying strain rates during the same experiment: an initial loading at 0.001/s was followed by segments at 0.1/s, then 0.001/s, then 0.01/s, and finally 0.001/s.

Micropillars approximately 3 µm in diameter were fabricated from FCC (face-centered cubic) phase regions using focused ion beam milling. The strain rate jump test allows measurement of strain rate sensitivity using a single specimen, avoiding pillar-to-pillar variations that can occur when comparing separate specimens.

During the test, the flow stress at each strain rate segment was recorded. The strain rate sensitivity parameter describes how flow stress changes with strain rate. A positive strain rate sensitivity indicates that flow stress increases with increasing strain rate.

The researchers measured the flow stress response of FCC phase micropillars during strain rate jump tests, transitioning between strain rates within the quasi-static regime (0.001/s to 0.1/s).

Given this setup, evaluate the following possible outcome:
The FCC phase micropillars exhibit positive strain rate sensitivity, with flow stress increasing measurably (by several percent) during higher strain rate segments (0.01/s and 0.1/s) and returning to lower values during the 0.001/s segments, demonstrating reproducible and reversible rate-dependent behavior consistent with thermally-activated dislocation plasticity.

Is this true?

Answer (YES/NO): NO